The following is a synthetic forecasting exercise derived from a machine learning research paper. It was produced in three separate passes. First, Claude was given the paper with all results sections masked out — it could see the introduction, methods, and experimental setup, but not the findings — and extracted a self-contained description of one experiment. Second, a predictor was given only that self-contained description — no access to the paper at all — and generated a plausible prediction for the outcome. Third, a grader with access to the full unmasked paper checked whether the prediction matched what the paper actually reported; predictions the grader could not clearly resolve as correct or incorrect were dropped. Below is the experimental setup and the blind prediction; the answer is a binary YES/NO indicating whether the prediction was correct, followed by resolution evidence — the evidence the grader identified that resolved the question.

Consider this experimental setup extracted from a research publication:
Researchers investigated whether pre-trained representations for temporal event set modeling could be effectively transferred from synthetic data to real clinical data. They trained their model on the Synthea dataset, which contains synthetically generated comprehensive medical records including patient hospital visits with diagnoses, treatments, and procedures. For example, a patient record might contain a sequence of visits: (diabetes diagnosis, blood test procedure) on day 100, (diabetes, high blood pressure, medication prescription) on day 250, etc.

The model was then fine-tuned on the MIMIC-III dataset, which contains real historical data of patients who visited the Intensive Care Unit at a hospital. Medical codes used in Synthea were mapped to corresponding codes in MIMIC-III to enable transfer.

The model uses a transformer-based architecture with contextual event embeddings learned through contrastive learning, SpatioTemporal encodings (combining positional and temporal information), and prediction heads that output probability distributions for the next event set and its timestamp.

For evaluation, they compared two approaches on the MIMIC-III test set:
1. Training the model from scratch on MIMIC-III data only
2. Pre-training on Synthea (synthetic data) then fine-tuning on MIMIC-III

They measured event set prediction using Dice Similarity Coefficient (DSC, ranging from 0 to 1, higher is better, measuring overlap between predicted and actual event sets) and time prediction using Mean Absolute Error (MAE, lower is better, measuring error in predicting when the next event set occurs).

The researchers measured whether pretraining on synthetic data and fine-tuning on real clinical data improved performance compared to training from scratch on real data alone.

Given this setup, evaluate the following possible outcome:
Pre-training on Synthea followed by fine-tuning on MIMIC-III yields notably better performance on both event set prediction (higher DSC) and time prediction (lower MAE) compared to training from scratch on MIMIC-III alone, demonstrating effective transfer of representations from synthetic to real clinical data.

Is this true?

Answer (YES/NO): YES